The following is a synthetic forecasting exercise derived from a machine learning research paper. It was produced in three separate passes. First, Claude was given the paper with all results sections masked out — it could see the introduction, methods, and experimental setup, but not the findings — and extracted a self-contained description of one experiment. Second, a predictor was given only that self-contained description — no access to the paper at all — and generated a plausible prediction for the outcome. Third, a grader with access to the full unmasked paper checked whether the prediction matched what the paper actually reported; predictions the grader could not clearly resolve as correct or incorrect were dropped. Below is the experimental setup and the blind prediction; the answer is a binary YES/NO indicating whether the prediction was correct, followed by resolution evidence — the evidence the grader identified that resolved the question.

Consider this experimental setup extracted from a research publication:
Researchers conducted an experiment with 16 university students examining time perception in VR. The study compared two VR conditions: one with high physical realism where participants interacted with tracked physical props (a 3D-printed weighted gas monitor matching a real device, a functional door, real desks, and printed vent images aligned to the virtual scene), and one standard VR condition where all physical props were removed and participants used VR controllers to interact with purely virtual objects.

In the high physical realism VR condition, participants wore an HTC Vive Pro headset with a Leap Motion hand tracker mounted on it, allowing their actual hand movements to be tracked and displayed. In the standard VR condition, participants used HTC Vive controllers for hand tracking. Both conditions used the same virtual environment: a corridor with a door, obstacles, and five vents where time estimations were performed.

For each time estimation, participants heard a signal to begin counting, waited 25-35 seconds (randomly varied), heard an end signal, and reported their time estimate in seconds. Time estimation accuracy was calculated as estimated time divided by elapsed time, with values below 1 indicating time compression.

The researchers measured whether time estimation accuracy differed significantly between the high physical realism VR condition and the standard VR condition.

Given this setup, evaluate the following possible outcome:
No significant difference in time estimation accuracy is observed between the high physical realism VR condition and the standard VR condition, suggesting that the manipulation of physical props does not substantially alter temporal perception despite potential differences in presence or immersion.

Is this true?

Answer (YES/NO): YES